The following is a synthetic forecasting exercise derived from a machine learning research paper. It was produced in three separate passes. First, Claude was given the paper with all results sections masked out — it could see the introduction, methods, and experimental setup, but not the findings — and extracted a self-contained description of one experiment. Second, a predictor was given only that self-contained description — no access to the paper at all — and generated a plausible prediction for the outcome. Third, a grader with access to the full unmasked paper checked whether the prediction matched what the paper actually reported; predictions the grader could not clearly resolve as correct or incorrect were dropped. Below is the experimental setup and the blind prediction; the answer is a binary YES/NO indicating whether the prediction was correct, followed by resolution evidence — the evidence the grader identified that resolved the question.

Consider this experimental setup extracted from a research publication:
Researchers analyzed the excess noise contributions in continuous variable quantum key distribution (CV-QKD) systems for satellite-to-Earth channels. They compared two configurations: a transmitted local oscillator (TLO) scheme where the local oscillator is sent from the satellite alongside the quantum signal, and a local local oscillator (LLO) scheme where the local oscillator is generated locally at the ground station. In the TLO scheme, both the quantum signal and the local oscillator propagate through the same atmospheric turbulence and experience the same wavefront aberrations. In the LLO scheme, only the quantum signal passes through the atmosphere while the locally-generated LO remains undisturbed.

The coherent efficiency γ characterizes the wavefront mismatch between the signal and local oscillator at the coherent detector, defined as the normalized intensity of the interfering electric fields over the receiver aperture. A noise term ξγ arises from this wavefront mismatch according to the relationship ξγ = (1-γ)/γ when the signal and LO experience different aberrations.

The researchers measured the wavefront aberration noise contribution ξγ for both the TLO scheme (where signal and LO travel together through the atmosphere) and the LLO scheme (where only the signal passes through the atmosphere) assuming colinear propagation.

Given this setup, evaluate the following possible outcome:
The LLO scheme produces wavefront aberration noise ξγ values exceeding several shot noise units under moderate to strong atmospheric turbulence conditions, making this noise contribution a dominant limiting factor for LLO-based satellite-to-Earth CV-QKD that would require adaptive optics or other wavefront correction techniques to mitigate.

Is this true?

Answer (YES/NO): NO